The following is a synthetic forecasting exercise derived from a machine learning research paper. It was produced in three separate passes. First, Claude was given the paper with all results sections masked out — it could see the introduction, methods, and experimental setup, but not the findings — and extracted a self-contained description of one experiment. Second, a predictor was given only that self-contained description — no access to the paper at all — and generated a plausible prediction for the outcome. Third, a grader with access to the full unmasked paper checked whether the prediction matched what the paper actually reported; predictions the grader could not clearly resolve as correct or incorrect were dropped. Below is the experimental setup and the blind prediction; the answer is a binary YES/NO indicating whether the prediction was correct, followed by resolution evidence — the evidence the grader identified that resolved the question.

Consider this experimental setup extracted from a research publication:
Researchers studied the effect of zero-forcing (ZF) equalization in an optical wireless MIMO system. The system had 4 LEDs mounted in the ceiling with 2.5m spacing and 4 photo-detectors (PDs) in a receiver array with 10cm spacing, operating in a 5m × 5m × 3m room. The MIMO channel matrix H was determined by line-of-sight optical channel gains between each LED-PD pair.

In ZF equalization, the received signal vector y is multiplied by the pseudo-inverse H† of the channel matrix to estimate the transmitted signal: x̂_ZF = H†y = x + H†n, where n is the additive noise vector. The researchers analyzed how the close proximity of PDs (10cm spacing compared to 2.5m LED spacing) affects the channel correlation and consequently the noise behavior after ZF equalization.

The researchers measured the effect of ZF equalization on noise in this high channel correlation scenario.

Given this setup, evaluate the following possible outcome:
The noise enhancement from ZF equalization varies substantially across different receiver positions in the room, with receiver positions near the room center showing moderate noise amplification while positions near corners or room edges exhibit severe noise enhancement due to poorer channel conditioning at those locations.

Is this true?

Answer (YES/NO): NO